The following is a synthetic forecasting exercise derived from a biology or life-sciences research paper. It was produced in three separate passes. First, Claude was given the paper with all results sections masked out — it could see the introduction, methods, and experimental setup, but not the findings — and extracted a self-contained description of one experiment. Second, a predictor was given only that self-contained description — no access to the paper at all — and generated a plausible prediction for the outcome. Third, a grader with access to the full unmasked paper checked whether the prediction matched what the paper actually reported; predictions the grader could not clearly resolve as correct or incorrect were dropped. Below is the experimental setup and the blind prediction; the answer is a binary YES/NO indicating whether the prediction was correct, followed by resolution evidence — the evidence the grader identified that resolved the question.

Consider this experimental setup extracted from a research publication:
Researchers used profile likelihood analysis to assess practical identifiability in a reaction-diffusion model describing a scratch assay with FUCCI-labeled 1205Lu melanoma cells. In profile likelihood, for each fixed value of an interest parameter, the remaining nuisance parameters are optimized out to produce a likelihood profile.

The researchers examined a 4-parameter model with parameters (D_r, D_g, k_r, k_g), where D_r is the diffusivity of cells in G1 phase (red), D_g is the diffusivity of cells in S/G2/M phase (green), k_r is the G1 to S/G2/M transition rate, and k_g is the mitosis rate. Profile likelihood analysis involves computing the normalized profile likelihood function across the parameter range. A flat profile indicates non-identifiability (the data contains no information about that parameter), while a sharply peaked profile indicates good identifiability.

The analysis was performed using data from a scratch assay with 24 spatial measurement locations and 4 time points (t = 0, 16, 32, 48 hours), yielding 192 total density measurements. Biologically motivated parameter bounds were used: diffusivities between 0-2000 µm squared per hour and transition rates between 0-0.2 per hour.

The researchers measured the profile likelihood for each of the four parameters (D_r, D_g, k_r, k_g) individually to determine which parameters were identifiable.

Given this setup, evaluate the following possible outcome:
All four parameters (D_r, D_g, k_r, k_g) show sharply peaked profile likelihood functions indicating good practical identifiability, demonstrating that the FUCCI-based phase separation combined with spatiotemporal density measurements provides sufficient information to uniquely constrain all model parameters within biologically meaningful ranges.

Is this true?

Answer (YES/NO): NO